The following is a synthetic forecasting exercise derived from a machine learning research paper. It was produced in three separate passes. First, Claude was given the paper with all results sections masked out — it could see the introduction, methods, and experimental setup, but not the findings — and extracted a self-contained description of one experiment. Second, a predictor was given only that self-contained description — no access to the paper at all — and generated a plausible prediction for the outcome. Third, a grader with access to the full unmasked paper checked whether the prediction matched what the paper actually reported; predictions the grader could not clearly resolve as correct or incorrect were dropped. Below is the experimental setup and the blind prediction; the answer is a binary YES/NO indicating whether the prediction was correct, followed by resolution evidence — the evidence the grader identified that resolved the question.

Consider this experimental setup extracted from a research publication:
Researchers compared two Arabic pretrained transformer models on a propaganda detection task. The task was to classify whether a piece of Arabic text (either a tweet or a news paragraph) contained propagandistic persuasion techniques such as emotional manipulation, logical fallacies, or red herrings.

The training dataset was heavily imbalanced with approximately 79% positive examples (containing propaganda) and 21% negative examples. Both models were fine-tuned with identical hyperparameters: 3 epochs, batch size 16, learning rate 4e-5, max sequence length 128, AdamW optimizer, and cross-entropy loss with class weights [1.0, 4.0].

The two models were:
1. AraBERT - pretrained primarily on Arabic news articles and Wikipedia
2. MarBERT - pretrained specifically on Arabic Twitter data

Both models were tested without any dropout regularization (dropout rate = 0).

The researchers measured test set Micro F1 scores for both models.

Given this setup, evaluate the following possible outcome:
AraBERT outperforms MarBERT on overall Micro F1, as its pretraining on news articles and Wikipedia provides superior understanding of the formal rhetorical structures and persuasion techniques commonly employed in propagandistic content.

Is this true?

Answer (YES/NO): NO